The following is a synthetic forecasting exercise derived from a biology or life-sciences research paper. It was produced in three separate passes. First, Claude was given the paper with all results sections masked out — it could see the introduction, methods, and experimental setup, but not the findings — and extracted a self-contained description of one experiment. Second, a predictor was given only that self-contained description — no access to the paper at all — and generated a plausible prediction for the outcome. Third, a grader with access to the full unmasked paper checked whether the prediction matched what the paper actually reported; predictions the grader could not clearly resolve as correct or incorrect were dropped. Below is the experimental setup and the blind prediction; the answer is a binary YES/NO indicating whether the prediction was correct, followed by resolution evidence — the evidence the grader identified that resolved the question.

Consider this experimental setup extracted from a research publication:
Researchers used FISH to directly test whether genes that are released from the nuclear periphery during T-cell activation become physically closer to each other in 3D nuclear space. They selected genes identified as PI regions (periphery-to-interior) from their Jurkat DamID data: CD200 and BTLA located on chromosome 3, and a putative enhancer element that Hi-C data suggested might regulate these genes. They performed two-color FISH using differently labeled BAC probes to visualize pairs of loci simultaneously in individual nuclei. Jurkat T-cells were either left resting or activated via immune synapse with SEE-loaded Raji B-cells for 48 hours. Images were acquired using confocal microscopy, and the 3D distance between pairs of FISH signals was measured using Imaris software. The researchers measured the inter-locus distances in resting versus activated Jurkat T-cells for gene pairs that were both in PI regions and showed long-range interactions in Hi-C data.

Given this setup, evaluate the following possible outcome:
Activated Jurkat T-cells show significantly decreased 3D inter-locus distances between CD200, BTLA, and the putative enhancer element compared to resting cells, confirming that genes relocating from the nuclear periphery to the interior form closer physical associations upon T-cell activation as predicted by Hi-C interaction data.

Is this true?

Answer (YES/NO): YES